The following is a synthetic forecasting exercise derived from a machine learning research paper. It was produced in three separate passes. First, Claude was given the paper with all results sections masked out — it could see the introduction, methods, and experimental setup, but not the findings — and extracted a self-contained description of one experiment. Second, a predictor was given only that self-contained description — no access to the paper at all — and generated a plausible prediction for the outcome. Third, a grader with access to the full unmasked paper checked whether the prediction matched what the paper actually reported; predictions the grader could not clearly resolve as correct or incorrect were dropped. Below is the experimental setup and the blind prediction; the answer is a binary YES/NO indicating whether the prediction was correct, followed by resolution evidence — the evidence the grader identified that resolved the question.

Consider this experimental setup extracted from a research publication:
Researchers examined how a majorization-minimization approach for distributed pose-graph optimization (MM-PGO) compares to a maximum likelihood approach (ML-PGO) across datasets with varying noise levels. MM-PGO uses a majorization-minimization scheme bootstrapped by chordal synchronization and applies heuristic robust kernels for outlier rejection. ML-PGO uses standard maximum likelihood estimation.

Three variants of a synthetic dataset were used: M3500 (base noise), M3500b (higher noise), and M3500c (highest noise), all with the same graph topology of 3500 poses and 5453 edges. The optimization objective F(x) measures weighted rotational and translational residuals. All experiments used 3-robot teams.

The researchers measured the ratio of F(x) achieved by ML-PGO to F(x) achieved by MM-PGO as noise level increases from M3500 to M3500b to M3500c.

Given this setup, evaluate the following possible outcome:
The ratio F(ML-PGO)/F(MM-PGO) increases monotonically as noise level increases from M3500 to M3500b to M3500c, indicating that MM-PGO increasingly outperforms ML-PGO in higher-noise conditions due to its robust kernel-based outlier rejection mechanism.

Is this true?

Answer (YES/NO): NO